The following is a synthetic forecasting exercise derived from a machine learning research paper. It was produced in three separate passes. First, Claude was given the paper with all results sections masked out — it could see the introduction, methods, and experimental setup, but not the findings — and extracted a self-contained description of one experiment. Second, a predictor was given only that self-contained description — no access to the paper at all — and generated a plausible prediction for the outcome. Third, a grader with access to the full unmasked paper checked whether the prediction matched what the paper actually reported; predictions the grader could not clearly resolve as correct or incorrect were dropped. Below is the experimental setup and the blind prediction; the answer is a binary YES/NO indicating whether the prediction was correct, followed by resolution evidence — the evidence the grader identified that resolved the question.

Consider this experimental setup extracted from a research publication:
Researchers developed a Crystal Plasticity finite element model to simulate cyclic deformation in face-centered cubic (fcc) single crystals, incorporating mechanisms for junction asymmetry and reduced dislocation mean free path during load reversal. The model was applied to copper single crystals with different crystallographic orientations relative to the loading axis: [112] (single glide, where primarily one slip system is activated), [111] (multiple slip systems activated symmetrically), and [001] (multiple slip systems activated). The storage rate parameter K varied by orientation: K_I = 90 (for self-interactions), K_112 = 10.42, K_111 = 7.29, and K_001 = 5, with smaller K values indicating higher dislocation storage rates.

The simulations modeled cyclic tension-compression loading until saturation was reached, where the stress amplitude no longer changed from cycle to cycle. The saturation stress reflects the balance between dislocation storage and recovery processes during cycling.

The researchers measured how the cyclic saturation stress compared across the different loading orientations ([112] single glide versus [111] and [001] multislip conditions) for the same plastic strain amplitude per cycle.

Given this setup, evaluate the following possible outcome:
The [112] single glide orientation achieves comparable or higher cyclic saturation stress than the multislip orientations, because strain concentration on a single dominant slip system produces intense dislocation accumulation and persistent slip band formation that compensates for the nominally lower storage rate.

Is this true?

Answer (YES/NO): NO